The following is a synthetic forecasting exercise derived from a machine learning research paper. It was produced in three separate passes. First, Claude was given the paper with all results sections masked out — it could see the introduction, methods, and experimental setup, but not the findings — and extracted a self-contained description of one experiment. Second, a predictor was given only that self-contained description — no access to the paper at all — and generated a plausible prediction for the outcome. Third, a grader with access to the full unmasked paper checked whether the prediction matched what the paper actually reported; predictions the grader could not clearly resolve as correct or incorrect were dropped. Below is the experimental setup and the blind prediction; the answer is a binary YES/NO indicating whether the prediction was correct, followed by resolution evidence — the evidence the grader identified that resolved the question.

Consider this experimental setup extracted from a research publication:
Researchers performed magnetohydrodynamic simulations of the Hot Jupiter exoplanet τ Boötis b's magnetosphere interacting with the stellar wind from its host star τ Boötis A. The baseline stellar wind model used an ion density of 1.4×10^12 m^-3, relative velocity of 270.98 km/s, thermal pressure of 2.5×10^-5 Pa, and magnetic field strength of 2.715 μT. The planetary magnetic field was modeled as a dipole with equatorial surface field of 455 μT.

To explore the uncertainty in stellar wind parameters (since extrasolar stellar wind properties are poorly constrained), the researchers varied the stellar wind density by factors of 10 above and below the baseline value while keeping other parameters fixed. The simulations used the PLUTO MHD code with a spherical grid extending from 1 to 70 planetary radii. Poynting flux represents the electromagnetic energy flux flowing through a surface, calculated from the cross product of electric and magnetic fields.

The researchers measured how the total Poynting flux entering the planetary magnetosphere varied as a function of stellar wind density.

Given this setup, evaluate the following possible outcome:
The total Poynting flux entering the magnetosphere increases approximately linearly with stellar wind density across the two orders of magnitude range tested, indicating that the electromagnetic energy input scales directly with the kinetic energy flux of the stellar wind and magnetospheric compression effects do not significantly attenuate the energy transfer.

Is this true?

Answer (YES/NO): YES